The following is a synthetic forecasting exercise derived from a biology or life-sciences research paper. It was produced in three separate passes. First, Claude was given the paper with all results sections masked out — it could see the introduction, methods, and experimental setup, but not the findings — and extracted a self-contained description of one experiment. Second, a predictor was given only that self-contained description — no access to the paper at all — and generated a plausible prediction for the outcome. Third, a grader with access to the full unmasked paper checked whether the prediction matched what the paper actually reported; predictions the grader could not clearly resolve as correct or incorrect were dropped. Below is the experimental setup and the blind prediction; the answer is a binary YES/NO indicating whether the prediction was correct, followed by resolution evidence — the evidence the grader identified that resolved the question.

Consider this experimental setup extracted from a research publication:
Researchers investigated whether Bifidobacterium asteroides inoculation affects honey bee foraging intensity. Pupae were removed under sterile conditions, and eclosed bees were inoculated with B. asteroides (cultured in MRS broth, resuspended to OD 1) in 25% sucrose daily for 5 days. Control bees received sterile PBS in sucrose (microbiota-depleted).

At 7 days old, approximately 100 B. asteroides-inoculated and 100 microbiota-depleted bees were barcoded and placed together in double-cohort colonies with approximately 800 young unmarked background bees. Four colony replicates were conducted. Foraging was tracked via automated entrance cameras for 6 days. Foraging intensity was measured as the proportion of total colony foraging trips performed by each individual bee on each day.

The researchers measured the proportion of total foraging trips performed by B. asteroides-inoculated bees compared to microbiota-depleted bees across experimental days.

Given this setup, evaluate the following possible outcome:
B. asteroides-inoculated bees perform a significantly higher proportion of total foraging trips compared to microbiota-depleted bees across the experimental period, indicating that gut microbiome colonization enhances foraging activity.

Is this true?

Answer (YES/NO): NO